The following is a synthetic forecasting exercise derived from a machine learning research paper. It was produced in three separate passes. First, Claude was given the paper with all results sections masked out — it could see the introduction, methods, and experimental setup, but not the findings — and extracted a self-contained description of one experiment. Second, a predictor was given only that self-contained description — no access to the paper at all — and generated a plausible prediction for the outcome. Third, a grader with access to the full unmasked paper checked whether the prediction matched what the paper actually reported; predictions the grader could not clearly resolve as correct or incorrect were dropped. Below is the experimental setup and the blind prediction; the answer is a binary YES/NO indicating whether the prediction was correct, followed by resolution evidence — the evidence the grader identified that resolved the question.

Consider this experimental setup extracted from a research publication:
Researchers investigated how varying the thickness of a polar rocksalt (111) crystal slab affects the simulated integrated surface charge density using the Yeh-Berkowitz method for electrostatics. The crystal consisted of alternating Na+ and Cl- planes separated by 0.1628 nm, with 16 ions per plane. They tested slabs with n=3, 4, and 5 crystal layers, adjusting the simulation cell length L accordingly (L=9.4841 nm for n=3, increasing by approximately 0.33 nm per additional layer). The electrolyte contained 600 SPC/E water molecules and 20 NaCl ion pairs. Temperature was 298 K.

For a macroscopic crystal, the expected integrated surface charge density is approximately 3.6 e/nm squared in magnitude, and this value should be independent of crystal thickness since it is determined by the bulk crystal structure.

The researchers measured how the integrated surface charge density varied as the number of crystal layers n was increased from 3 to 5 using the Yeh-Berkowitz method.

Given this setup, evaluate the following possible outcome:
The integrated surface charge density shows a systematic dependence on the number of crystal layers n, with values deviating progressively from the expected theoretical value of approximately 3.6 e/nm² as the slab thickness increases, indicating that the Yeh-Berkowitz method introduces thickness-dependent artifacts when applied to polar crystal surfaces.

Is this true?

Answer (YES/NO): NO